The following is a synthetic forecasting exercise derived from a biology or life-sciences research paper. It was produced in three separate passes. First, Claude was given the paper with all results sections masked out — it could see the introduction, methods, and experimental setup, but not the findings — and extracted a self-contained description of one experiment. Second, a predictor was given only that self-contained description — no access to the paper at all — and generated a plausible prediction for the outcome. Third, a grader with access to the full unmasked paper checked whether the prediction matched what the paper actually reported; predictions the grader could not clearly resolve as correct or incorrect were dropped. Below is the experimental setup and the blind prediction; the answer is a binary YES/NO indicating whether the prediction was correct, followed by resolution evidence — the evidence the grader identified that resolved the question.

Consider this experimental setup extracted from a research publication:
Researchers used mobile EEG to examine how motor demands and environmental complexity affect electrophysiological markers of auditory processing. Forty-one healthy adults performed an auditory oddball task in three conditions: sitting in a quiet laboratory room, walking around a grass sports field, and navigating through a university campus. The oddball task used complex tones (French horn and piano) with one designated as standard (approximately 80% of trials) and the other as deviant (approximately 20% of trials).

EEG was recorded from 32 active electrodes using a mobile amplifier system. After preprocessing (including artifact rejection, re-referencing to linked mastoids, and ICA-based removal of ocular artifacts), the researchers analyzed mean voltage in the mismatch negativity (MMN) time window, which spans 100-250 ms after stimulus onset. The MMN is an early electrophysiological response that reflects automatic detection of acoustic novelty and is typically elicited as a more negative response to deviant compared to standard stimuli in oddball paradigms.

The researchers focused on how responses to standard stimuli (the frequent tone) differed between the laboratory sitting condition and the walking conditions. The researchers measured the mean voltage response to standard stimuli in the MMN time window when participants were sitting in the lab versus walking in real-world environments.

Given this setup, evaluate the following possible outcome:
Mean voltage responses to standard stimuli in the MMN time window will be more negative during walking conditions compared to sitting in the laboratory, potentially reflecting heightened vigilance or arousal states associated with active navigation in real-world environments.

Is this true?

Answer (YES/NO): YES